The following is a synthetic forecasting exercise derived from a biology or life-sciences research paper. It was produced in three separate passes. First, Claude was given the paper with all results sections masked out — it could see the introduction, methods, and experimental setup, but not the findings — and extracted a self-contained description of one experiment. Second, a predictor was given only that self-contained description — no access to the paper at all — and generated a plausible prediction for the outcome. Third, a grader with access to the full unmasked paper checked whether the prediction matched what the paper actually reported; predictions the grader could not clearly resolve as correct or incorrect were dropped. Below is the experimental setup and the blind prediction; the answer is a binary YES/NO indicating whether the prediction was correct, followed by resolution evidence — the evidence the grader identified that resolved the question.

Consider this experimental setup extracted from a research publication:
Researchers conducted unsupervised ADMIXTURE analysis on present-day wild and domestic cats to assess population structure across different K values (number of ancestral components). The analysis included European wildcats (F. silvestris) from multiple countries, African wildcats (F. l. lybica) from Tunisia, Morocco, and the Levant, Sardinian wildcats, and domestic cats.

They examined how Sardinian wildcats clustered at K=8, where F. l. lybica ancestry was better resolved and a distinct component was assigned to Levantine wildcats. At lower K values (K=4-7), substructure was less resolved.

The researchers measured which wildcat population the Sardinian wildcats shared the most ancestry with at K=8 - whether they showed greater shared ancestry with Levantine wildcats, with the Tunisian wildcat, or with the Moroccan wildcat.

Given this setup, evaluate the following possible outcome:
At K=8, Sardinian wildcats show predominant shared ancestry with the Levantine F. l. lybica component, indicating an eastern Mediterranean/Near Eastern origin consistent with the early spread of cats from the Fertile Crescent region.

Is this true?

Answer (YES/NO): NO